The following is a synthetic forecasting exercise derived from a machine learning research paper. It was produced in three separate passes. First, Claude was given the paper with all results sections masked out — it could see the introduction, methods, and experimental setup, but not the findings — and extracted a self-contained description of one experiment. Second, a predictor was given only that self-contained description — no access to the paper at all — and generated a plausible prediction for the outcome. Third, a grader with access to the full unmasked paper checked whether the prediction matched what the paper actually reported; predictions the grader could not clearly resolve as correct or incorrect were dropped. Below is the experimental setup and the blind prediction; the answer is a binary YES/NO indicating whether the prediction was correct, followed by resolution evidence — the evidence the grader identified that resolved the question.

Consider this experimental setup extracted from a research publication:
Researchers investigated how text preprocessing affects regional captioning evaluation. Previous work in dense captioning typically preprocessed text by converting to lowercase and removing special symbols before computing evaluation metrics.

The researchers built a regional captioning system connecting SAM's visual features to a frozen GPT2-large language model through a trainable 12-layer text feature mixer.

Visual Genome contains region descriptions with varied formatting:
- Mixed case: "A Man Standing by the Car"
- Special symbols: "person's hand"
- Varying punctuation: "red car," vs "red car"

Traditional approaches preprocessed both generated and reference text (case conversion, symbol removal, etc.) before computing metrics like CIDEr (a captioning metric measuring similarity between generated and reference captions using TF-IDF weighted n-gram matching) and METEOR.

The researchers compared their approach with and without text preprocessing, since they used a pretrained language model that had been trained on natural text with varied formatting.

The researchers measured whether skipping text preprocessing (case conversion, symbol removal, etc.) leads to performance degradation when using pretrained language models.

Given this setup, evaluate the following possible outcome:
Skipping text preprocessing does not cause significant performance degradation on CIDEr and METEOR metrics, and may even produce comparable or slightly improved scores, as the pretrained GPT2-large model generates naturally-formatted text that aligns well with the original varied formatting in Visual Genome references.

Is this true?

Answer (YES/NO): YES